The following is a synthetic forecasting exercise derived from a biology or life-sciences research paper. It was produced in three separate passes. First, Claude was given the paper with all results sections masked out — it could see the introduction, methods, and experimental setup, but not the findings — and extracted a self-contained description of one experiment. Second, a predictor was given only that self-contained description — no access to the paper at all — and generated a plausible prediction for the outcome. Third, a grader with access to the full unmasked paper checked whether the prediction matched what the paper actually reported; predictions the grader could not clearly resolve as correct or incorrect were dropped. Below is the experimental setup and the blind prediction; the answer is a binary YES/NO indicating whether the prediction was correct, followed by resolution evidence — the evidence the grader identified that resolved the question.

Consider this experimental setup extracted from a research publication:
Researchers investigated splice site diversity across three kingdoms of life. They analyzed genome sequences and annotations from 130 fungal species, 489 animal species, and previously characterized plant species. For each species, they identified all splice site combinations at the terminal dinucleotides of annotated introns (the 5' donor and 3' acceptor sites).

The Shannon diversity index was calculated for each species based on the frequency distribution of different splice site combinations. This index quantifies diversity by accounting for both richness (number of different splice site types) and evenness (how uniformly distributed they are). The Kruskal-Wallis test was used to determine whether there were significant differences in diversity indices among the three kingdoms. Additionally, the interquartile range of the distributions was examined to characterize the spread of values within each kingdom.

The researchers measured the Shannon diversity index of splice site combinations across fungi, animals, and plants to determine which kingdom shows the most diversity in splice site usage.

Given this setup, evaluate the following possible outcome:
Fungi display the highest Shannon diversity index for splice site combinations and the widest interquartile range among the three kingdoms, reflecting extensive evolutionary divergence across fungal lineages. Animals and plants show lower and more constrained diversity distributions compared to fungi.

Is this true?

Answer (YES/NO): NO